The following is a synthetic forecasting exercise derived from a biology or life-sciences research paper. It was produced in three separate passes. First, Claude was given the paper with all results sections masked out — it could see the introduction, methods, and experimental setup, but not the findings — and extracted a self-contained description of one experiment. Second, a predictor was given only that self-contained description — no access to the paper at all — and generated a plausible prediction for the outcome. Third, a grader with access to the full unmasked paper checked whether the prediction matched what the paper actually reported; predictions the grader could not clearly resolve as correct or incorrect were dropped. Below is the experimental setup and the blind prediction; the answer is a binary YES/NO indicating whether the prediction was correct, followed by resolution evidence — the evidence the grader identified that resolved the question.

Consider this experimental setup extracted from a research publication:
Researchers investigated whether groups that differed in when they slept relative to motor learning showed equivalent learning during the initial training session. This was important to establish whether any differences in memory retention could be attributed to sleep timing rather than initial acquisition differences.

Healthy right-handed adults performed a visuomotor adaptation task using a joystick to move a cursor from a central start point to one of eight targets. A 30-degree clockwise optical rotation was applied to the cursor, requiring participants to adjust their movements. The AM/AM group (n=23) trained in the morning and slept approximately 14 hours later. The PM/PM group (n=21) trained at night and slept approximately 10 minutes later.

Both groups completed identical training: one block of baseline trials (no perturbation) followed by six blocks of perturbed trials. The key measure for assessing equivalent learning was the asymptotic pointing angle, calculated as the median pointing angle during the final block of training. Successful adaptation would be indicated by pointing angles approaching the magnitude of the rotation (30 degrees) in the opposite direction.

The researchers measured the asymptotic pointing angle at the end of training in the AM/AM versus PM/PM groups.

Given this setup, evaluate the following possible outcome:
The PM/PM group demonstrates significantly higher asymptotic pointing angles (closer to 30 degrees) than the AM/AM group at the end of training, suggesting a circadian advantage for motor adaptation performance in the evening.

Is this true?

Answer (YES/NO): NO